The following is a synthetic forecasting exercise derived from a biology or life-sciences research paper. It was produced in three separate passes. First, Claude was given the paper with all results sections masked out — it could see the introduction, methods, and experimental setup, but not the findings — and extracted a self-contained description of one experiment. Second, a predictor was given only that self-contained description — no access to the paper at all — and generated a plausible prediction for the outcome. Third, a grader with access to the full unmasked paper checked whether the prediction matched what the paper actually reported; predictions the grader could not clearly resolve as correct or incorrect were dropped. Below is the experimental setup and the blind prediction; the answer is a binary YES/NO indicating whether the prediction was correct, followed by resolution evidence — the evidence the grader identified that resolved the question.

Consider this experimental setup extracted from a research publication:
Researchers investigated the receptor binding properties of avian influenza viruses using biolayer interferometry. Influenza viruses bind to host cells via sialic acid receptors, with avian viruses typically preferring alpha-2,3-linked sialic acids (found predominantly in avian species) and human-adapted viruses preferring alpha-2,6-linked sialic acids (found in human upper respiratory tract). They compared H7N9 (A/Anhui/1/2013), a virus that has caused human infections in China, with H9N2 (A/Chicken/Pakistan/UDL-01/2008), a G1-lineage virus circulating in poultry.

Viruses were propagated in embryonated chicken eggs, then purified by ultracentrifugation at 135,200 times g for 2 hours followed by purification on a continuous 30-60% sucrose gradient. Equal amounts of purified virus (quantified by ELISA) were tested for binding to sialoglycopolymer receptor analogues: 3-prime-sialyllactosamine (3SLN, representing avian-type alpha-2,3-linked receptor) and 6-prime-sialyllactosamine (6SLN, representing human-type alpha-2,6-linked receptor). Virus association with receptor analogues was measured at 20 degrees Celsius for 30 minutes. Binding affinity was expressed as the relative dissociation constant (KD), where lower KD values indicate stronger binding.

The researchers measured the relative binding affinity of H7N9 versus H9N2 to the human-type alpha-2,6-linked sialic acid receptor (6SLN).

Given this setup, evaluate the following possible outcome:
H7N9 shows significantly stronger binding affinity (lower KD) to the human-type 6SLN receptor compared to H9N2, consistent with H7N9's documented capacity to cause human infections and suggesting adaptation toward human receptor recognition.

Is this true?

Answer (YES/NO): YES